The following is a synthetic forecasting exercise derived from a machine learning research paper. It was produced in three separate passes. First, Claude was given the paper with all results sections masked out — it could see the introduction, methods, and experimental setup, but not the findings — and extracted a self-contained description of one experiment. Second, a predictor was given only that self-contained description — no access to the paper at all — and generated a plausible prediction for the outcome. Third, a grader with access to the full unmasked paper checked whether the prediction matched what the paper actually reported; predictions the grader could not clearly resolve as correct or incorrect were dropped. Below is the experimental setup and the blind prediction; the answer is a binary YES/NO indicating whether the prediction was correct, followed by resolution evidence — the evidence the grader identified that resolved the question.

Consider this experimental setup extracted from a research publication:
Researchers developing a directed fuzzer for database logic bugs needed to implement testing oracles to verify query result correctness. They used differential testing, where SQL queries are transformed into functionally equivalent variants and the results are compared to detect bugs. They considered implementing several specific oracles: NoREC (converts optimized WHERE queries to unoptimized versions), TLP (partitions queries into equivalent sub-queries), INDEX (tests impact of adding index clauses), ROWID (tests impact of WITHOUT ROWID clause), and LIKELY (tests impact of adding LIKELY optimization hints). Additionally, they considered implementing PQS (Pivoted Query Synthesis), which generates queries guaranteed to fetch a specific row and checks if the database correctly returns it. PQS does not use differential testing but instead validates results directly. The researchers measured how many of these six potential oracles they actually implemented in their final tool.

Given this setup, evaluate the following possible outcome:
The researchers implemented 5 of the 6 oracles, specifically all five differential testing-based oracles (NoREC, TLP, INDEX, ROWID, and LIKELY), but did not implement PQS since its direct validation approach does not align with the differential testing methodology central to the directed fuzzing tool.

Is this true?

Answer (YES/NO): YES